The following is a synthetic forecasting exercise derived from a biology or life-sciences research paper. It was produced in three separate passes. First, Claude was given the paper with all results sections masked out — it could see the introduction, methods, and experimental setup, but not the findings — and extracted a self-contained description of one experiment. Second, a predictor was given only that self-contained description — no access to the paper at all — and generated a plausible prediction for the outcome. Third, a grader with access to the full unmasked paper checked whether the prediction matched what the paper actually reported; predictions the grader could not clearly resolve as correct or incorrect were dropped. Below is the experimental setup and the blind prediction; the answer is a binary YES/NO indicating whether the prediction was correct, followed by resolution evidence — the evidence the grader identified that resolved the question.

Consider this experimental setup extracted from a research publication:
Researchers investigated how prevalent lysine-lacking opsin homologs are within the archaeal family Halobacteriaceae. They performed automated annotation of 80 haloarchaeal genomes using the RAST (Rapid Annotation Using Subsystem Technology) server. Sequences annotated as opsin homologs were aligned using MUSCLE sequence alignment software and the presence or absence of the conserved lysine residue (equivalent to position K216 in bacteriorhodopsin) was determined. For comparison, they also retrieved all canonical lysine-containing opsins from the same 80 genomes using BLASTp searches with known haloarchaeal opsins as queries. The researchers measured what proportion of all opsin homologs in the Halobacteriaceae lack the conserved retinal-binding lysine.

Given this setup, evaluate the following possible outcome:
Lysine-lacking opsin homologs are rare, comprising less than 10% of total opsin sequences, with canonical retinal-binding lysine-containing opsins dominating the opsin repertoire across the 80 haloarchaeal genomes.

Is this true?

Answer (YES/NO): NO